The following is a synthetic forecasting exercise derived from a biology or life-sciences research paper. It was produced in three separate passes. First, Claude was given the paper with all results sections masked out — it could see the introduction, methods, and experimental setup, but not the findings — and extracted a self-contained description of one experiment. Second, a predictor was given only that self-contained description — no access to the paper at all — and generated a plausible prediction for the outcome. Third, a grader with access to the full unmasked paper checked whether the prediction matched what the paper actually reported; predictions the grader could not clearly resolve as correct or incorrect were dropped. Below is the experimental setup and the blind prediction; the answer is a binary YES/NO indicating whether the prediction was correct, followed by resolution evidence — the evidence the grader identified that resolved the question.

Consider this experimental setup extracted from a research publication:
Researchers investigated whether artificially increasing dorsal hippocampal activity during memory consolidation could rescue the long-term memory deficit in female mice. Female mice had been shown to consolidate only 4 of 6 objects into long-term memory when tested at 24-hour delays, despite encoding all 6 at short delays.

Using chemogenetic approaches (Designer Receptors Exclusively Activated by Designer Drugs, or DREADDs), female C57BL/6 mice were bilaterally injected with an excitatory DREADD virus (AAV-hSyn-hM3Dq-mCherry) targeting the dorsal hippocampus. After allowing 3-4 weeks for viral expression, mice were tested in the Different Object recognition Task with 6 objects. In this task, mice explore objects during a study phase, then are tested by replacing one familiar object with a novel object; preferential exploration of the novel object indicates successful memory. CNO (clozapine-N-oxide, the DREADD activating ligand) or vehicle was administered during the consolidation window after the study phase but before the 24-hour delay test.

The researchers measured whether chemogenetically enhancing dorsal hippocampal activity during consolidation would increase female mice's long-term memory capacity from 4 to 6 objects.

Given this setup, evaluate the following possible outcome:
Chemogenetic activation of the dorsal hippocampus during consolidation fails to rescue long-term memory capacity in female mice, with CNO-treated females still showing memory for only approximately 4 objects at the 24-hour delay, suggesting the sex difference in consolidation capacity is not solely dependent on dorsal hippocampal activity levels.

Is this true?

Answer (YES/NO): NO